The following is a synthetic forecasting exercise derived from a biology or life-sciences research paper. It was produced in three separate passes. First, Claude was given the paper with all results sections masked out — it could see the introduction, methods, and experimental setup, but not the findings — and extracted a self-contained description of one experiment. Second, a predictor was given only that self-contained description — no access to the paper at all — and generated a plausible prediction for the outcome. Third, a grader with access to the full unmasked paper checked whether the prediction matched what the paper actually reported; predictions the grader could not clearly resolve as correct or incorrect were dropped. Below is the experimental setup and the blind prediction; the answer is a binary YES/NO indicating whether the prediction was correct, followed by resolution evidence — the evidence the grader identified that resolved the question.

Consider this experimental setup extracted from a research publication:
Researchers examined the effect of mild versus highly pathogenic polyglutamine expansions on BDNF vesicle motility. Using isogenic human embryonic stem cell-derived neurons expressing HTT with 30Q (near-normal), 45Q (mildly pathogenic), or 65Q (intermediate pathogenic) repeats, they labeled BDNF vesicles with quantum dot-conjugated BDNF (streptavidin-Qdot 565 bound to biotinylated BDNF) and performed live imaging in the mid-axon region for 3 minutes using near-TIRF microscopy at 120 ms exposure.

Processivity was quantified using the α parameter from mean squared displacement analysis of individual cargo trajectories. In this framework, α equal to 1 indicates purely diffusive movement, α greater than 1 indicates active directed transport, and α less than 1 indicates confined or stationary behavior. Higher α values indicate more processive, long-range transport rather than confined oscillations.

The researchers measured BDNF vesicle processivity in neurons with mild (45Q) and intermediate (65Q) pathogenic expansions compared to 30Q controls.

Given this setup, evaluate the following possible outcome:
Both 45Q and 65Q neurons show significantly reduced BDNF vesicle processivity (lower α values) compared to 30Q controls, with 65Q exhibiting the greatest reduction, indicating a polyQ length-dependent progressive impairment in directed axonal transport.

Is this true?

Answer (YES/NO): NO